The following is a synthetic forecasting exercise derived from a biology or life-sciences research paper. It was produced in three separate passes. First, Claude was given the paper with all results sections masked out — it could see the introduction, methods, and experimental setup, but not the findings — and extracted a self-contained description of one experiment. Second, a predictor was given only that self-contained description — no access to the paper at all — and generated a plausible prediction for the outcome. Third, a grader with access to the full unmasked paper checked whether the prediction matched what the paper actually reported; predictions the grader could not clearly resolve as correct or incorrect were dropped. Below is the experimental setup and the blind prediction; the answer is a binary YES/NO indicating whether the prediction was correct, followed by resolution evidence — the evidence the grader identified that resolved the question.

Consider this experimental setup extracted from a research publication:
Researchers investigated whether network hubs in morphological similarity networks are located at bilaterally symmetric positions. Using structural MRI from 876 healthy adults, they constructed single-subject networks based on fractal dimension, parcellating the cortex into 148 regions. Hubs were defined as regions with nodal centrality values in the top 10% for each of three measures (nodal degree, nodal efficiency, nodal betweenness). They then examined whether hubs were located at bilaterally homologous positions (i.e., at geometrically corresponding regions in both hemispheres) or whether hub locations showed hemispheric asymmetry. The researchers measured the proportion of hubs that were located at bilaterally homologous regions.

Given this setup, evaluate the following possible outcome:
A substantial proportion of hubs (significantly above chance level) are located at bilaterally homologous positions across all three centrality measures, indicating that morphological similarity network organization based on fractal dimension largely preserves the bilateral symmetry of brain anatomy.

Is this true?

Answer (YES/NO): YES